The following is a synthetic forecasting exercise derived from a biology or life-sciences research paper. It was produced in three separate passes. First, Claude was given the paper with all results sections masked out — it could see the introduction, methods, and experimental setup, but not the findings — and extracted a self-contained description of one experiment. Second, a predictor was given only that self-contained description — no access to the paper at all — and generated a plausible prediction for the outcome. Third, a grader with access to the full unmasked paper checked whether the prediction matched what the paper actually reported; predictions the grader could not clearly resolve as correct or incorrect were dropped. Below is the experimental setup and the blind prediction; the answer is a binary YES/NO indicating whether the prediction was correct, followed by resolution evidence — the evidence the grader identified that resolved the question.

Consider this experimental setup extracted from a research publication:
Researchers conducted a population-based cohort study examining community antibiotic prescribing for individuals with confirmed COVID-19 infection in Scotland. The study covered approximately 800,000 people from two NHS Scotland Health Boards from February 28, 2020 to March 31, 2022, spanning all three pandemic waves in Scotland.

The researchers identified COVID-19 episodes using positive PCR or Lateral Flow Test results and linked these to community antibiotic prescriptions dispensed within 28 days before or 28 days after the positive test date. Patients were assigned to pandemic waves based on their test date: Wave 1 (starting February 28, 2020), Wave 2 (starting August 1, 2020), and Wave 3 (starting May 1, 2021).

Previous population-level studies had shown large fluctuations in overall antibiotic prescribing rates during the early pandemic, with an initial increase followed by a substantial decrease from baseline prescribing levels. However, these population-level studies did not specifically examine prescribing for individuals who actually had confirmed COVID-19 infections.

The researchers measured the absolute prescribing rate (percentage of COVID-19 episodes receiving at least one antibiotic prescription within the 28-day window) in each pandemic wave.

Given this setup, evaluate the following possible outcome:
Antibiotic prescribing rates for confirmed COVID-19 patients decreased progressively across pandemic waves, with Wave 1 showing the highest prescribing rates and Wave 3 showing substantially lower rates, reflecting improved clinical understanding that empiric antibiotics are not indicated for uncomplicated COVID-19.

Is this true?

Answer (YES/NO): YES